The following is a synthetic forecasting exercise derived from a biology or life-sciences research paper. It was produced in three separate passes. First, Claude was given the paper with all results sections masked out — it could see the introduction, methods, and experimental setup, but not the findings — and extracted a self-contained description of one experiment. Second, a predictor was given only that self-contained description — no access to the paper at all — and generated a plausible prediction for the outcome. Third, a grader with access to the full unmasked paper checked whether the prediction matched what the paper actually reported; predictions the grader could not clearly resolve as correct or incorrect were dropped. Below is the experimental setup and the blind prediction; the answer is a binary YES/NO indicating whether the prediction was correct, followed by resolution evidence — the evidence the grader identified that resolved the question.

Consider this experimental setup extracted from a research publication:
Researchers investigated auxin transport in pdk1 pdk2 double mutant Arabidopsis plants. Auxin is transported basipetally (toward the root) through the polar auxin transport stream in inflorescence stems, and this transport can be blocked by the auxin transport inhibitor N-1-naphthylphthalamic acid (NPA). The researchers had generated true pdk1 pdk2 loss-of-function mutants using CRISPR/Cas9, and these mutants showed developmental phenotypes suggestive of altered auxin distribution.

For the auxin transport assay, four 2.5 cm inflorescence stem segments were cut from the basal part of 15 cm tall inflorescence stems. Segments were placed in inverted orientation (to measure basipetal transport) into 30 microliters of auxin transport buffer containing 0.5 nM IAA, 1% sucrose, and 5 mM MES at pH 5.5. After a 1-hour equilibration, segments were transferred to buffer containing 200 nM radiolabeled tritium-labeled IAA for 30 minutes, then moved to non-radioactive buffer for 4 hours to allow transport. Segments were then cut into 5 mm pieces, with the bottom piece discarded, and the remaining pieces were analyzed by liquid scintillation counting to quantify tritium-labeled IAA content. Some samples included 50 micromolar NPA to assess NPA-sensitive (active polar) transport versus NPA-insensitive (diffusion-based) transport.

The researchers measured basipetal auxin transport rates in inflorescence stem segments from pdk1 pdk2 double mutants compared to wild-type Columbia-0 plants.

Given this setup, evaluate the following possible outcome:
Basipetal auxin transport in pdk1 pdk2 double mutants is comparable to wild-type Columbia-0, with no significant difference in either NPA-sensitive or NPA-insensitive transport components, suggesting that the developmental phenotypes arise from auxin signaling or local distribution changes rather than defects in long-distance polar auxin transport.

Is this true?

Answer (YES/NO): NO